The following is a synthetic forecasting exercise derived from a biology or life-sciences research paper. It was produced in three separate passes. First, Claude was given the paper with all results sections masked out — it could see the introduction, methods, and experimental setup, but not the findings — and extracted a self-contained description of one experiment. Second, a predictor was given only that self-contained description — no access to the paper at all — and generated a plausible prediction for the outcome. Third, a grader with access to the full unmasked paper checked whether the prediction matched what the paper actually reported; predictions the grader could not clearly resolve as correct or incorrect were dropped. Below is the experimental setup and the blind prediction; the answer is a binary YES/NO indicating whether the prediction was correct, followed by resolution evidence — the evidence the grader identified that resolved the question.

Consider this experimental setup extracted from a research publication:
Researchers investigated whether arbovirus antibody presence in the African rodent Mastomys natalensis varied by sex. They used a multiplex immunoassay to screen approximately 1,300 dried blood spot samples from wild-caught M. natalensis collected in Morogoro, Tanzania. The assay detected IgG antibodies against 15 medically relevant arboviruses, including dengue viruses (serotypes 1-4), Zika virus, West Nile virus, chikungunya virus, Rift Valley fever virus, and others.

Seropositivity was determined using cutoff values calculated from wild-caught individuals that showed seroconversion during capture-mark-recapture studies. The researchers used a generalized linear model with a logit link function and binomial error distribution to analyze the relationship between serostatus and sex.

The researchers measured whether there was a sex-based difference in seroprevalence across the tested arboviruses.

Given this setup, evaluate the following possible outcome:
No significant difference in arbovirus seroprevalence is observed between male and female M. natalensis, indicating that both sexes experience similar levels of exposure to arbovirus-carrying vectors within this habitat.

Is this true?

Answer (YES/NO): NO